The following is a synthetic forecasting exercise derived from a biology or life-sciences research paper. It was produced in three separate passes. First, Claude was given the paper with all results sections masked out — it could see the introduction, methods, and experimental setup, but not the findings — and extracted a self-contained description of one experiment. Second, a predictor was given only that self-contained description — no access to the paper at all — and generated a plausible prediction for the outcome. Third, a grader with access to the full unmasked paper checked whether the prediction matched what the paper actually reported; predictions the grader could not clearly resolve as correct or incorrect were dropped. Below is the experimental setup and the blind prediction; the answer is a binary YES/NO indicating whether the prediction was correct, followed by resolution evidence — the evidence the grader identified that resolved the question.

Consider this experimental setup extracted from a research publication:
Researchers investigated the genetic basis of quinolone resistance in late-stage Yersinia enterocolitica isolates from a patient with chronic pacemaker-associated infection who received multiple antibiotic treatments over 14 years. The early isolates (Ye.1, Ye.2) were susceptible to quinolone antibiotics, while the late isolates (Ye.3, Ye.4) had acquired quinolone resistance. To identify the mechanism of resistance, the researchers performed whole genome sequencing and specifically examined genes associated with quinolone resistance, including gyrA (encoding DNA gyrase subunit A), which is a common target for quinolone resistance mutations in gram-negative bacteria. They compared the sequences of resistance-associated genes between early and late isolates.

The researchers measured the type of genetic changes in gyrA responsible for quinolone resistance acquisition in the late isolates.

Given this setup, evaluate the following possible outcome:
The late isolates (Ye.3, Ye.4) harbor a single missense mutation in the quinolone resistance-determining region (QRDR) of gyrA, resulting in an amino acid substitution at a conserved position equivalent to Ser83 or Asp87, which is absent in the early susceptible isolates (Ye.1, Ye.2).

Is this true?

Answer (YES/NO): NO